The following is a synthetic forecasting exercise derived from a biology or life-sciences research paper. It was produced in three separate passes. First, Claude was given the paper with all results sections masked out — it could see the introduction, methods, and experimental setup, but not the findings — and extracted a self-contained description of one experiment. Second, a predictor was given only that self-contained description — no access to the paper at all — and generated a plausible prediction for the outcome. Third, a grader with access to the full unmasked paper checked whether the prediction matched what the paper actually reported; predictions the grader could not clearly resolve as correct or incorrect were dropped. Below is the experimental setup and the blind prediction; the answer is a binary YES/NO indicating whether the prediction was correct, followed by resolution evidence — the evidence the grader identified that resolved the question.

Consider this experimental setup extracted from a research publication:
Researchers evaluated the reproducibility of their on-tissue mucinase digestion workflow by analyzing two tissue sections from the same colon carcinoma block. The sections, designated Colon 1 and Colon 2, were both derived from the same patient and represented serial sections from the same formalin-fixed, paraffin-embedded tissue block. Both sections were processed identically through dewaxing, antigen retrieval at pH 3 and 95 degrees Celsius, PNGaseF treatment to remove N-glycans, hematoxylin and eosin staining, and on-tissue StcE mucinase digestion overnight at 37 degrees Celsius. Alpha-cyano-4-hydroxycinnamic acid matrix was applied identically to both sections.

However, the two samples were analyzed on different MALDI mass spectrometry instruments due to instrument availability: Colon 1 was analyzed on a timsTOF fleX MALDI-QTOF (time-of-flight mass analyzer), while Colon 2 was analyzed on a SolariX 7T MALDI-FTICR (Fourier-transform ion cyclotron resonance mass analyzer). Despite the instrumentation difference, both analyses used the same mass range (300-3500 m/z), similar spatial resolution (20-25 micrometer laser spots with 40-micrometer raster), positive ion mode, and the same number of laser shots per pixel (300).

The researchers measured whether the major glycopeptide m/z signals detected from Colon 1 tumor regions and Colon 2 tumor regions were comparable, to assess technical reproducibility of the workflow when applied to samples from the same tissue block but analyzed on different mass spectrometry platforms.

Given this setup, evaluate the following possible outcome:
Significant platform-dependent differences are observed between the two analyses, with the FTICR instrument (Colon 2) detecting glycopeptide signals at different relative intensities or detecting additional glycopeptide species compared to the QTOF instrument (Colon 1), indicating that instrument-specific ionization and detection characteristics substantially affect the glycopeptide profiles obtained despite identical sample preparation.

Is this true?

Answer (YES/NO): NO